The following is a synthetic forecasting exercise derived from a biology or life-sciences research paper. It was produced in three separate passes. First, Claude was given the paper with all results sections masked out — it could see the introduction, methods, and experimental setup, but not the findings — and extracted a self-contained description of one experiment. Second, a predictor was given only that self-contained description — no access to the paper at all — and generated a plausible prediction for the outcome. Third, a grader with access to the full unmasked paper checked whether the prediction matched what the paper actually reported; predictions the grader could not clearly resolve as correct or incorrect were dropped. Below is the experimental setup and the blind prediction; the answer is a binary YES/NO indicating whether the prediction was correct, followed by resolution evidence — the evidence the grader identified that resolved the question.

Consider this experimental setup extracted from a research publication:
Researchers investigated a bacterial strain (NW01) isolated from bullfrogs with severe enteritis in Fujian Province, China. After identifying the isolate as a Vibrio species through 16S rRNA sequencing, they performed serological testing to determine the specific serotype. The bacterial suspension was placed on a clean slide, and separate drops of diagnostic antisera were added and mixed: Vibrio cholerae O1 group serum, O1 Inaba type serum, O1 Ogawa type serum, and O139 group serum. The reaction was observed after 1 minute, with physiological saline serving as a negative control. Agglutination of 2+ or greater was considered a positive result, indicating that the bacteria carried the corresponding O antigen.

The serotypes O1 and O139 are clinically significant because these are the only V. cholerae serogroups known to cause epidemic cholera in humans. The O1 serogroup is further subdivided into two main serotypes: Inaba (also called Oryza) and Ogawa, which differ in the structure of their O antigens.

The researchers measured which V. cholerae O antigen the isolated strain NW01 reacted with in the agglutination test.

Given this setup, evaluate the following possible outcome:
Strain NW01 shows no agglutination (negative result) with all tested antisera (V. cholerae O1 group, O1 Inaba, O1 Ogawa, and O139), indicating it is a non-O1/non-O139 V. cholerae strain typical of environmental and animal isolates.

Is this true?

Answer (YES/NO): YES